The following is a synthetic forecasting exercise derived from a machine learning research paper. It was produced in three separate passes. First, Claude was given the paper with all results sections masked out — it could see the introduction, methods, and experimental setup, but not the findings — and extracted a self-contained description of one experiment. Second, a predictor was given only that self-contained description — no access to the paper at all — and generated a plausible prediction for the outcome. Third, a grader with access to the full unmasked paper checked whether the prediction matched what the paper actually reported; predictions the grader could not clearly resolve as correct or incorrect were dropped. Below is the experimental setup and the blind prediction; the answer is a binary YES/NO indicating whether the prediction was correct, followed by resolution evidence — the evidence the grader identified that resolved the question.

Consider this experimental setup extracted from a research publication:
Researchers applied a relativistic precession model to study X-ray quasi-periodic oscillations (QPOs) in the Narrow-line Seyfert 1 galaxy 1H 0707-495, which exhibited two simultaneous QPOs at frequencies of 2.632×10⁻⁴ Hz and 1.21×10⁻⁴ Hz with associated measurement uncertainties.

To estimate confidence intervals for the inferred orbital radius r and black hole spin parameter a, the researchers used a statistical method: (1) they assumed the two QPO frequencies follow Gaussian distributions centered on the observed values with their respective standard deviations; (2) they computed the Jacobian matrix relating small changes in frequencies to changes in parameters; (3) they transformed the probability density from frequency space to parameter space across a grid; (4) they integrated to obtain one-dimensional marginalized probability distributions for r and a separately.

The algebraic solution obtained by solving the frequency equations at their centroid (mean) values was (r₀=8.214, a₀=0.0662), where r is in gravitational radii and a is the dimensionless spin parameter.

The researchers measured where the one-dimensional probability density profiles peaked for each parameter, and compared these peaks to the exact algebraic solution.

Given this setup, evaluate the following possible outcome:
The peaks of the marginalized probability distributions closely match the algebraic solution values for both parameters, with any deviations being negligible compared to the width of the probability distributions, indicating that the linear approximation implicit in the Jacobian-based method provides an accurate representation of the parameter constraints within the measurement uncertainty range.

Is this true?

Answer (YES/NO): NO